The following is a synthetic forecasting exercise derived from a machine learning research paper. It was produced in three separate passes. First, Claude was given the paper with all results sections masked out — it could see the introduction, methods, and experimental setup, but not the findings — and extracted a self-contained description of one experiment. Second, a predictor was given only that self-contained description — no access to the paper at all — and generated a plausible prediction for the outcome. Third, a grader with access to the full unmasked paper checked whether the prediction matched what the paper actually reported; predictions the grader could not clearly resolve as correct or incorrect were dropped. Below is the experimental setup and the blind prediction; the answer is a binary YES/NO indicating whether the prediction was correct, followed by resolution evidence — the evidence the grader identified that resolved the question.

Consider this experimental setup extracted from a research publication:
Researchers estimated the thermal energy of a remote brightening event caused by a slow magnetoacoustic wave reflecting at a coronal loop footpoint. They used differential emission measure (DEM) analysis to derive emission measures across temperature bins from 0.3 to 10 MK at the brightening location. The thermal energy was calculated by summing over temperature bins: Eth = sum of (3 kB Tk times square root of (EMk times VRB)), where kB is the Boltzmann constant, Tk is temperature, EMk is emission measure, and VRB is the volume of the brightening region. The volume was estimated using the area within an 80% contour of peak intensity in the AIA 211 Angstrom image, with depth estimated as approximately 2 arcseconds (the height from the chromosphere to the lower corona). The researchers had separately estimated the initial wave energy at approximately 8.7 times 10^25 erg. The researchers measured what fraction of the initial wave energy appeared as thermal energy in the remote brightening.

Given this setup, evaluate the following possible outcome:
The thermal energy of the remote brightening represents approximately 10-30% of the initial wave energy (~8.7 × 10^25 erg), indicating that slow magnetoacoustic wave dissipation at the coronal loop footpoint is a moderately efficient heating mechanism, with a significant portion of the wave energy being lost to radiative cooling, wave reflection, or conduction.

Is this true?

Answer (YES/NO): YES